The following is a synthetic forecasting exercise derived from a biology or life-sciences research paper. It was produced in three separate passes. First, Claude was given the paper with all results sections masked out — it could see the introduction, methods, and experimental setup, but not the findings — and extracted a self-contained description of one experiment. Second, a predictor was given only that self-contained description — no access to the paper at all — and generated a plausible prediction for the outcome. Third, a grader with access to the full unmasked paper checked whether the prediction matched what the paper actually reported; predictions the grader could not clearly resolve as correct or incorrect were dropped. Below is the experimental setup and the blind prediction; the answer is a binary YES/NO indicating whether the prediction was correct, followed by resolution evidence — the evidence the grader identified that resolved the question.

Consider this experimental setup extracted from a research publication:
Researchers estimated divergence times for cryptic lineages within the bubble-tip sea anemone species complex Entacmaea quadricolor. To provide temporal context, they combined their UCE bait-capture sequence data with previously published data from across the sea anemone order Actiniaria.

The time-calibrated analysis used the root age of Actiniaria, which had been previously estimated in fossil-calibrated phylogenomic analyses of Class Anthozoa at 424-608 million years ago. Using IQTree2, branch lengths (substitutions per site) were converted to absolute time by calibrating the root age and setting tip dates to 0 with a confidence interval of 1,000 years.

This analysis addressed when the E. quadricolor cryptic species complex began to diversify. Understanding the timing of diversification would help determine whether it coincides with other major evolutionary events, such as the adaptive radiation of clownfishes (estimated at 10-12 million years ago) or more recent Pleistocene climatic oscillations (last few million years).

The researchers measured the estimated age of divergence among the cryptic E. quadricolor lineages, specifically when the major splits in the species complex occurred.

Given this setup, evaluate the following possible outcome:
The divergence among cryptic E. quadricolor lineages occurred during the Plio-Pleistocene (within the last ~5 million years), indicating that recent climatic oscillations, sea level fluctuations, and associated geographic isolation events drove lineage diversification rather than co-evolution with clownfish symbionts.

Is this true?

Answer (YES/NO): NO